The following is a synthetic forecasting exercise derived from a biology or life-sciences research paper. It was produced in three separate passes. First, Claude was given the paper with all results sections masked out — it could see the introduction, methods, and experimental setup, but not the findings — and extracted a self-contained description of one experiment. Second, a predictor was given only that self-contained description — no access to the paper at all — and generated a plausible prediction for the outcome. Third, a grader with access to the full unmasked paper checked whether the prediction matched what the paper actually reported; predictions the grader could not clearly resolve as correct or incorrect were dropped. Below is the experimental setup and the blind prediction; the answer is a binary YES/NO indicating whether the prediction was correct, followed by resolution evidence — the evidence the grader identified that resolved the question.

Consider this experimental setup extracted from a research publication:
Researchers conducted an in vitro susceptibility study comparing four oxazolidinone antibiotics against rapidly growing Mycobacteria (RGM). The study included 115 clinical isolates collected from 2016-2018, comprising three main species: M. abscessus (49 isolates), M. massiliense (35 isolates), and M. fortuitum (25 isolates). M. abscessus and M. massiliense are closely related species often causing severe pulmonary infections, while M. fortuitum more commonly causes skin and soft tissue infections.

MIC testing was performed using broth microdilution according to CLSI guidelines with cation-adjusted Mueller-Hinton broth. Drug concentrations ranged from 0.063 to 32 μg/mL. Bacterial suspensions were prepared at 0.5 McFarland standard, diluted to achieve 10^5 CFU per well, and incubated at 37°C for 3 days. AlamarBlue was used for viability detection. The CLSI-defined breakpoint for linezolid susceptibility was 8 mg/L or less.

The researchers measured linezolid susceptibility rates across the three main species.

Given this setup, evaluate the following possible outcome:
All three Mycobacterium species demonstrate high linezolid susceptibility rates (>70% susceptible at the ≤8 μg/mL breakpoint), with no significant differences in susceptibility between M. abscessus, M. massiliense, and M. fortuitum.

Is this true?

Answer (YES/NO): NO